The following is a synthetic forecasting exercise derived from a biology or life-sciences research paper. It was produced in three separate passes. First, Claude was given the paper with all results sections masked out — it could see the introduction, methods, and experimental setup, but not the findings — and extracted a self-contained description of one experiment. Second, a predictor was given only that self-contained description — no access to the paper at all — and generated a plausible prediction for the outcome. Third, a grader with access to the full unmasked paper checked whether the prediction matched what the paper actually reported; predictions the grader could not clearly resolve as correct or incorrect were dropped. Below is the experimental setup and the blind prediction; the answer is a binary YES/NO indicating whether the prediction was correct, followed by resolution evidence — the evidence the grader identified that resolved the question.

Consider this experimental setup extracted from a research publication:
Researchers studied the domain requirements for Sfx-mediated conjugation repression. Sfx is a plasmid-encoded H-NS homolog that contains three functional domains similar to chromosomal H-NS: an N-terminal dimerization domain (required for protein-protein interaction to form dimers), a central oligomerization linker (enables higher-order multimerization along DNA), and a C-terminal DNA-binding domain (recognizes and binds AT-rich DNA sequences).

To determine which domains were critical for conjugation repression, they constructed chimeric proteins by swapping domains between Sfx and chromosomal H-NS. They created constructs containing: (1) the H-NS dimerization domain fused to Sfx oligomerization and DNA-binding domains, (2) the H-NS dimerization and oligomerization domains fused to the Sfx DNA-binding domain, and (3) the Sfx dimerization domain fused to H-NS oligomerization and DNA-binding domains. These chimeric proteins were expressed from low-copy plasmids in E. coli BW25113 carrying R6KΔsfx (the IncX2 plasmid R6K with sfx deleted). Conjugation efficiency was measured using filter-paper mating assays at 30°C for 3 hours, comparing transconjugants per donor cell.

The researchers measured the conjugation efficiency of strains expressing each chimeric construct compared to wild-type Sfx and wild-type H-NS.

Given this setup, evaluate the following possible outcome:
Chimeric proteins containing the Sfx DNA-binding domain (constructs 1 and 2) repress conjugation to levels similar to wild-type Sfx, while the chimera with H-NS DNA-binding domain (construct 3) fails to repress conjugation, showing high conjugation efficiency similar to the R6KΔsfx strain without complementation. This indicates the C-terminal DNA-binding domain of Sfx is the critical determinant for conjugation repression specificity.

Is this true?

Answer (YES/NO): NO